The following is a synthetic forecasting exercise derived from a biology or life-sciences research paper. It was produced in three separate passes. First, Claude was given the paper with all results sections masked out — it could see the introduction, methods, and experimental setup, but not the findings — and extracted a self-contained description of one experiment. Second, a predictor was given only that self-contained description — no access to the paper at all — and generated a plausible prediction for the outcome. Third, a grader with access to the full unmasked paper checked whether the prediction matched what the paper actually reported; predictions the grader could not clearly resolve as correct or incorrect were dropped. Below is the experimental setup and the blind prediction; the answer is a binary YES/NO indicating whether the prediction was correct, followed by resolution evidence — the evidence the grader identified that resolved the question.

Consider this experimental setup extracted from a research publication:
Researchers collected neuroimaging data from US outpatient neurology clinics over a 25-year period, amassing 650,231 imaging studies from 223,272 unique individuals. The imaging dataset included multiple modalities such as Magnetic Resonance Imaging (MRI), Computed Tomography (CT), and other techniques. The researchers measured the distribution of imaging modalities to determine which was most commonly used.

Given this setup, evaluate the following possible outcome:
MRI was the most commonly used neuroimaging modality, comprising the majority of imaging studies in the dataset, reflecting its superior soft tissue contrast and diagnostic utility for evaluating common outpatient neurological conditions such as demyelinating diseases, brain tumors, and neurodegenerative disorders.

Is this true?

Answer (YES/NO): YES